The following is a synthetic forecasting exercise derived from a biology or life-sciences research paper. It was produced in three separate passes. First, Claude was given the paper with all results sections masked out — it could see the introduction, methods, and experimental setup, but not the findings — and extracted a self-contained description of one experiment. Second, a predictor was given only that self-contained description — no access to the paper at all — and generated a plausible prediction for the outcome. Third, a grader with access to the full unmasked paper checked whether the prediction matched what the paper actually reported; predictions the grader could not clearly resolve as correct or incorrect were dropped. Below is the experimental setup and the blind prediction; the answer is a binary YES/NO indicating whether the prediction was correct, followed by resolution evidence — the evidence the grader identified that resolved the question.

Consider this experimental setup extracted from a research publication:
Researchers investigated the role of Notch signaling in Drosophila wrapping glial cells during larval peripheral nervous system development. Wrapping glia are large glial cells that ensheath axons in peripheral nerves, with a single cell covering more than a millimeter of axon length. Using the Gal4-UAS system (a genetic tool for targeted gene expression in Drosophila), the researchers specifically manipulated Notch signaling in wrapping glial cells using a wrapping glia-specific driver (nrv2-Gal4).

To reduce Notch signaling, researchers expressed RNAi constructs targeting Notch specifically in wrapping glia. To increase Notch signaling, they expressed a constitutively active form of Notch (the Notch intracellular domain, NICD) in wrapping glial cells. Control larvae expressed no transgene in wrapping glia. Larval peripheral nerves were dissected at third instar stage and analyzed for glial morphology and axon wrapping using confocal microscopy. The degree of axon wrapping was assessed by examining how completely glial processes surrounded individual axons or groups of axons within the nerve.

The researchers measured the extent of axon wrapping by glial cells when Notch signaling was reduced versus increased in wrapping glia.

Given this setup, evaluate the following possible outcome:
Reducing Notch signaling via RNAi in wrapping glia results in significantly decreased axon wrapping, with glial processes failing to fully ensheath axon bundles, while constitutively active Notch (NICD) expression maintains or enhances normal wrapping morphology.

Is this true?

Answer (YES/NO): YES